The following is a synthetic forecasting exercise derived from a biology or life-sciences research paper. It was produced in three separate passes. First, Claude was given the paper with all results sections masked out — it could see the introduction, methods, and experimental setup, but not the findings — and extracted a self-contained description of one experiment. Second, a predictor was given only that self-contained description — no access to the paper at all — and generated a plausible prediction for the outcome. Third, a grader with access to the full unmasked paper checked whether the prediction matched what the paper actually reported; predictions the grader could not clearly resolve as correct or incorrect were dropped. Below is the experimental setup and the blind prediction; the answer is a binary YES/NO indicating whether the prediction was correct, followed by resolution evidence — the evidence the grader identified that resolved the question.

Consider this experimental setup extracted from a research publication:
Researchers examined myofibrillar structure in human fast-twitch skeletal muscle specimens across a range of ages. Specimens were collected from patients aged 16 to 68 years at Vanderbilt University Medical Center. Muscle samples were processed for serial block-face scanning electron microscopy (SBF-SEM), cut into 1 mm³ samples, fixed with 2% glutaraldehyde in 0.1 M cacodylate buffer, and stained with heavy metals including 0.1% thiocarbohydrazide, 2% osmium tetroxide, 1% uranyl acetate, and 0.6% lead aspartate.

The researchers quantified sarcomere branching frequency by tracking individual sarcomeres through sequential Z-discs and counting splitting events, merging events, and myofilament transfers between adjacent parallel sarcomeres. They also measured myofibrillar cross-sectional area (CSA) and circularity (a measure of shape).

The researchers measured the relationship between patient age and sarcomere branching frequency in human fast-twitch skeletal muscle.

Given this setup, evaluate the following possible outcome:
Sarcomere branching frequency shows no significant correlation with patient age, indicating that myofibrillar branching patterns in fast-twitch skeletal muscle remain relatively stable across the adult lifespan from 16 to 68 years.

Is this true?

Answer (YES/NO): NO